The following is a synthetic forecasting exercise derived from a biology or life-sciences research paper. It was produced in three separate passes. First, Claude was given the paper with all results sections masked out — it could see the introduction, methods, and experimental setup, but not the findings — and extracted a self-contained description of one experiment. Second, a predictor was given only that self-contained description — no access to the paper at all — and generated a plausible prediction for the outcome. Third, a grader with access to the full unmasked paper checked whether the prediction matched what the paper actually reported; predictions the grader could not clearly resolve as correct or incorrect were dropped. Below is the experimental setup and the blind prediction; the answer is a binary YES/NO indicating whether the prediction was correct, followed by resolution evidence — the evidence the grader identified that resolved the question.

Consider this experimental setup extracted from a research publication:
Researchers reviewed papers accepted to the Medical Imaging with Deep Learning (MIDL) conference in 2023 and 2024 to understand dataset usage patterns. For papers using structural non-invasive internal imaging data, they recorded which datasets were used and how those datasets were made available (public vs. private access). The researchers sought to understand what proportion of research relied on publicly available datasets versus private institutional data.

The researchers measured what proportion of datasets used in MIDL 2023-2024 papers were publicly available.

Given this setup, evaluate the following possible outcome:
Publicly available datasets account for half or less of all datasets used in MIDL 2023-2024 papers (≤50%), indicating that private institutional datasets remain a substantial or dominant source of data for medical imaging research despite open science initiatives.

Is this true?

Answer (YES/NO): NO